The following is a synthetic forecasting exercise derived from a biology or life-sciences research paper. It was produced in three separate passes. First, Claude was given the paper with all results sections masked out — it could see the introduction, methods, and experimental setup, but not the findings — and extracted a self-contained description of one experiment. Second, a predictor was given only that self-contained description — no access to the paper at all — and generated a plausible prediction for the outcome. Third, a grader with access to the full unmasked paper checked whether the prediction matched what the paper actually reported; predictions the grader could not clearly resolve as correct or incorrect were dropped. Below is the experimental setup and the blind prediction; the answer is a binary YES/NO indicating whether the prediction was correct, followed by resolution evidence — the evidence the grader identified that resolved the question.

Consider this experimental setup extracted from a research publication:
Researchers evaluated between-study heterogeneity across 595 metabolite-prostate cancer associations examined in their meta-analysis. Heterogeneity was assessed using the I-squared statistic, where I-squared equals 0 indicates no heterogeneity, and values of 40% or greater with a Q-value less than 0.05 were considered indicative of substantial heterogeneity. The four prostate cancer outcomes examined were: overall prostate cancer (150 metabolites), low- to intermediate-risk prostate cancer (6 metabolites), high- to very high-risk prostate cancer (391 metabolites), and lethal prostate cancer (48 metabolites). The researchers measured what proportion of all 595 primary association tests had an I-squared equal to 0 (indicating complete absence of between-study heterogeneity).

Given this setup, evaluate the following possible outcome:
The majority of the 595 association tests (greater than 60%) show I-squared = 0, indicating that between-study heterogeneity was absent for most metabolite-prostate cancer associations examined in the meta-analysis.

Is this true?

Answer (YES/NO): NO